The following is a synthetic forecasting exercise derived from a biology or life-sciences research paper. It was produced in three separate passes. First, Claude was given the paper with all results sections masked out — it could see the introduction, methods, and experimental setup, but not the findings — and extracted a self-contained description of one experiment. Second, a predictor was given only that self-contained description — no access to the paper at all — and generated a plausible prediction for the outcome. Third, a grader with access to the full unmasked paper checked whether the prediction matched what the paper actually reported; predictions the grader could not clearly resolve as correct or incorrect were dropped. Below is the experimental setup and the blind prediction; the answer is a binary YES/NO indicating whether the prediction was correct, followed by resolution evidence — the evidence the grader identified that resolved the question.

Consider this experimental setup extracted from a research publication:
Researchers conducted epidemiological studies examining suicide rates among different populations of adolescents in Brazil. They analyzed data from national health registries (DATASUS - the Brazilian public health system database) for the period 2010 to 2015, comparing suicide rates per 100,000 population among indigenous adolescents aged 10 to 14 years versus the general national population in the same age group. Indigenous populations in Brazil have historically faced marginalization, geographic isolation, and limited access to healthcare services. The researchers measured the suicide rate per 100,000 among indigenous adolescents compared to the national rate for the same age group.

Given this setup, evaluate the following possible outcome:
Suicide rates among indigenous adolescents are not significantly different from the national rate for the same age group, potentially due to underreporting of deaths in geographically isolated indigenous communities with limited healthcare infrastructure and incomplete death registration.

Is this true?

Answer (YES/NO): NO